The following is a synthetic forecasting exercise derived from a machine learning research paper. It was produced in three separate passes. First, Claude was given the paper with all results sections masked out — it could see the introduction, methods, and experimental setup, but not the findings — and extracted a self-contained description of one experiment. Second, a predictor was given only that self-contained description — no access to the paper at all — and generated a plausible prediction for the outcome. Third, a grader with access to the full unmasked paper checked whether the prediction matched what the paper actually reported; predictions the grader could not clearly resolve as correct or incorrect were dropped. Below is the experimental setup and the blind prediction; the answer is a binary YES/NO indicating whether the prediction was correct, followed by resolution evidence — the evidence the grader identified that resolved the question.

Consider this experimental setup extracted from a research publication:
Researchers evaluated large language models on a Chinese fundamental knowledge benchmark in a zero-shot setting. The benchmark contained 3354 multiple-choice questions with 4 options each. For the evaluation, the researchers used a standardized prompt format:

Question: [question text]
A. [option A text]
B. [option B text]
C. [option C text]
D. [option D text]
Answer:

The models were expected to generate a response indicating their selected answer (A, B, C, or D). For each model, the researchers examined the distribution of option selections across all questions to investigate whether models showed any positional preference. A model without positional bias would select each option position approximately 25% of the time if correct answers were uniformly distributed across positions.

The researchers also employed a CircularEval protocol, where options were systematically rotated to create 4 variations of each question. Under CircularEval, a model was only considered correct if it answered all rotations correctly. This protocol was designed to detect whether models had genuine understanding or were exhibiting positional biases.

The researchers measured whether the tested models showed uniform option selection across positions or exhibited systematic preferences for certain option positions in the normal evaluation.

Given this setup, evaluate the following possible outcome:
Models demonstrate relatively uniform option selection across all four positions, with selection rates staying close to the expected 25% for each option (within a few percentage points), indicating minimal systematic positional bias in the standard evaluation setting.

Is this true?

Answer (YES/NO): NO